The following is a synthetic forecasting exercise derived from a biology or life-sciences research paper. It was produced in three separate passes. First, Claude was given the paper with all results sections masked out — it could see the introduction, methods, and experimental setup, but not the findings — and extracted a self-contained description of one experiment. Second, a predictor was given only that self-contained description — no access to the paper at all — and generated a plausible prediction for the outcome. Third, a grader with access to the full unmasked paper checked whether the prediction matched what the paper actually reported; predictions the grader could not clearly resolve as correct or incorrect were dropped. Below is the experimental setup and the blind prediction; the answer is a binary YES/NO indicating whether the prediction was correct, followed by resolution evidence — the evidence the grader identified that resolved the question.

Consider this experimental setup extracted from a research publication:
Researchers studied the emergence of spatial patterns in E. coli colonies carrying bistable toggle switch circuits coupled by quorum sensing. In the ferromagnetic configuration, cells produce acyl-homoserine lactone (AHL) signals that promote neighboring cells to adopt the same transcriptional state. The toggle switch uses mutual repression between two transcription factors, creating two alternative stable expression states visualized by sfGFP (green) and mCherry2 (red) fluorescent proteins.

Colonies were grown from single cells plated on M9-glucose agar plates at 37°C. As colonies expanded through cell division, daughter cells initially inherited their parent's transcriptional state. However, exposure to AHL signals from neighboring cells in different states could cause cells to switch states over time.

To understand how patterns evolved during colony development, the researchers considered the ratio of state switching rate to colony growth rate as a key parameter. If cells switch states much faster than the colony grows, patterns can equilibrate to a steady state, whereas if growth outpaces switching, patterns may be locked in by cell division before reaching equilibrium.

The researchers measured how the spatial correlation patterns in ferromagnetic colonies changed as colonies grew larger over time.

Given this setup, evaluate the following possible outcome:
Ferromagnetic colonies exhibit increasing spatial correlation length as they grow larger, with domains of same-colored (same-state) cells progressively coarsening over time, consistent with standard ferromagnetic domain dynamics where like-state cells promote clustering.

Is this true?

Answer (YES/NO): NO